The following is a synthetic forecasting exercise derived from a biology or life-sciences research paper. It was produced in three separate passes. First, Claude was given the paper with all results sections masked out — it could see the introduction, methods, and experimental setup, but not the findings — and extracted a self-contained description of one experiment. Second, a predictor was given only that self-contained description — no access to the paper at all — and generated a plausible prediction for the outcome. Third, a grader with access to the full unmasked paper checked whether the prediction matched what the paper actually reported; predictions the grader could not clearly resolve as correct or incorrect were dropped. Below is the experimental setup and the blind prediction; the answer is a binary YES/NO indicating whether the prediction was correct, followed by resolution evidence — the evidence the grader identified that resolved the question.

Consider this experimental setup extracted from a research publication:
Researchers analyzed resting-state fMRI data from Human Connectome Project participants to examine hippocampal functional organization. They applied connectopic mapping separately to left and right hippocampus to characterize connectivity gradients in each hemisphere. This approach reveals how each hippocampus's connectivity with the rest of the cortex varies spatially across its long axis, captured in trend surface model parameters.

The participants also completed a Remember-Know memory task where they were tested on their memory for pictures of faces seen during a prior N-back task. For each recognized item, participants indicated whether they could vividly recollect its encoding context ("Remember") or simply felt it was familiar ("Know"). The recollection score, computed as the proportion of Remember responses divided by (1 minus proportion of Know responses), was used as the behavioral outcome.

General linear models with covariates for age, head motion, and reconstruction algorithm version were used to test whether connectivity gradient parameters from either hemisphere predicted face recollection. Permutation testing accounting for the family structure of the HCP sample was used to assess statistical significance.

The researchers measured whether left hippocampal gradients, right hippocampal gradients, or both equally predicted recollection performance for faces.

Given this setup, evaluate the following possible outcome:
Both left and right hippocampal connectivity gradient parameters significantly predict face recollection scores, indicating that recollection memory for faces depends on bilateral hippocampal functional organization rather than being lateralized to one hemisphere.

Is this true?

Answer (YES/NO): NO